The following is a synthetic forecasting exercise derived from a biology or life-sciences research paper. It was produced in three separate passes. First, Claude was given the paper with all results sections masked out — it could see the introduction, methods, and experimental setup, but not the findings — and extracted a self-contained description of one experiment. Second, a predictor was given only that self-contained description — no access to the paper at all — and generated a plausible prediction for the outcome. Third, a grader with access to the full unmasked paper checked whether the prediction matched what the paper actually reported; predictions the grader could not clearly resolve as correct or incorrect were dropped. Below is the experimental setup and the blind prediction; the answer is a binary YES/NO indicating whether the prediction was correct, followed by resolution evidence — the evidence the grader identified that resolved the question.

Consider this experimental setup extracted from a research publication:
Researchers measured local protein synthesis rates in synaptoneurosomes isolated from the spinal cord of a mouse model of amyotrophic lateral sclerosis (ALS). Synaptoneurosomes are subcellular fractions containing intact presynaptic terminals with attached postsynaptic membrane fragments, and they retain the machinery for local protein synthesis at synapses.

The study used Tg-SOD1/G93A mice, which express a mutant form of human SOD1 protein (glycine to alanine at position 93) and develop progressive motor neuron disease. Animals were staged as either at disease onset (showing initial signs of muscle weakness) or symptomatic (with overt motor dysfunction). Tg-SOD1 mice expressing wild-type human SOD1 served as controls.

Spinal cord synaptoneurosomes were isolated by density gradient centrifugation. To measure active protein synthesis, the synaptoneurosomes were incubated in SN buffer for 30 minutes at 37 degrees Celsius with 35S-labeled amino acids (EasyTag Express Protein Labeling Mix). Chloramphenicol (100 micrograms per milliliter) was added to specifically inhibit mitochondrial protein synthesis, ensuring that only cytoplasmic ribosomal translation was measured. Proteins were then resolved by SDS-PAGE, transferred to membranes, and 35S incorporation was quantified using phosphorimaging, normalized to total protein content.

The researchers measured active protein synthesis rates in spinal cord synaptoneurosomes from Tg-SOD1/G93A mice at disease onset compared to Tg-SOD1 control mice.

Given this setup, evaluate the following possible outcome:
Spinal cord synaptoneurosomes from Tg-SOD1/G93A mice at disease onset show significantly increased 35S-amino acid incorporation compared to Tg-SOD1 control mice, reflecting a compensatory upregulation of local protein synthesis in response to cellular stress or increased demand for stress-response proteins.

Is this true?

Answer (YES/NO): NO